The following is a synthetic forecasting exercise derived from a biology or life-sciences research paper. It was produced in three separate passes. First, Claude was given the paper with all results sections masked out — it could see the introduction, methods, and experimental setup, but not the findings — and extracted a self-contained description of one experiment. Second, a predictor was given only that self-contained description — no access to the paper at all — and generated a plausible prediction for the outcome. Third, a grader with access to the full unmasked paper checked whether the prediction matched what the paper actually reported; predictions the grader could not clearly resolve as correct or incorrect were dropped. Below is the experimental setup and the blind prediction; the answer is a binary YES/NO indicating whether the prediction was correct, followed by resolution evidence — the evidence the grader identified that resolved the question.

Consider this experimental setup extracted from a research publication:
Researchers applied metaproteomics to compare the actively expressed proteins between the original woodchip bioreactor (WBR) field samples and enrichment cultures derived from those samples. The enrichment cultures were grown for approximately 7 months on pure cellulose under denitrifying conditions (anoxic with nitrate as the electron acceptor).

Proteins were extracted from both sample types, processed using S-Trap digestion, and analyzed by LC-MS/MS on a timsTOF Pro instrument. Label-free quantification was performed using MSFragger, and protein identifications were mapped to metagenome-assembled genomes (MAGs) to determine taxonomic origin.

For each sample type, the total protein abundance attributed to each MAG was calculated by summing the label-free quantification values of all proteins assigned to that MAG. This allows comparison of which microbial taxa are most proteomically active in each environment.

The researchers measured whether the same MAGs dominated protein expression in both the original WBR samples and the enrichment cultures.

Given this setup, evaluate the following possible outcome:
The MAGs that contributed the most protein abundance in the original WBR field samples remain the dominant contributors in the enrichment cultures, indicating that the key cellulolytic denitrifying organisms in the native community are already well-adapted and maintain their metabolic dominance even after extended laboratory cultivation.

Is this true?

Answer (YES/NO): NO